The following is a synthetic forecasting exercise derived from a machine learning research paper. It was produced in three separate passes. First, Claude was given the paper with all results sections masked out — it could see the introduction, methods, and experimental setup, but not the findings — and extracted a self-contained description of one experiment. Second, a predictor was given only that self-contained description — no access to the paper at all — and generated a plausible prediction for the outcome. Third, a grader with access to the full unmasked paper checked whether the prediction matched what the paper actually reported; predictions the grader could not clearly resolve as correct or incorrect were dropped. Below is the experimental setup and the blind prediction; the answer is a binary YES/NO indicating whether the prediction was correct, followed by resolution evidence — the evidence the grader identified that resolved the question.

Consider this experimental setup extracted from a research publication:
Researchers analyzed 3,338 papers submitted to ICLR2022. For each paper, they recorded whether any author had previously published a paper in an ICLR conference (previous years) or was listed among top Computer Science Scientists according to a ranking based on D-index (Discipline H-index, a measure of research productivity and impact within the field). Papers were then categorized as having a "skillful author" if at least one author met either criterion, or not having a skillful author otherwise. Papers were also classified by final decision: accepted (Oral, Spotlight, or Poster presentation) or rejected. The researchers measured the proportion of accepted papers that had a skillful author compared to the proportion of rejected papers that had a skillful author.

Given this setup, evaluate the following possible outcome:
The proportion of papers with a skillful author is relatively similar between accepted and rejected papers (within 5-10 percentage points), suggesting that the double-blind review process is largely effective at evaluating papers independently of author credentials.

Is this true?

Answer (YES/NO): NO